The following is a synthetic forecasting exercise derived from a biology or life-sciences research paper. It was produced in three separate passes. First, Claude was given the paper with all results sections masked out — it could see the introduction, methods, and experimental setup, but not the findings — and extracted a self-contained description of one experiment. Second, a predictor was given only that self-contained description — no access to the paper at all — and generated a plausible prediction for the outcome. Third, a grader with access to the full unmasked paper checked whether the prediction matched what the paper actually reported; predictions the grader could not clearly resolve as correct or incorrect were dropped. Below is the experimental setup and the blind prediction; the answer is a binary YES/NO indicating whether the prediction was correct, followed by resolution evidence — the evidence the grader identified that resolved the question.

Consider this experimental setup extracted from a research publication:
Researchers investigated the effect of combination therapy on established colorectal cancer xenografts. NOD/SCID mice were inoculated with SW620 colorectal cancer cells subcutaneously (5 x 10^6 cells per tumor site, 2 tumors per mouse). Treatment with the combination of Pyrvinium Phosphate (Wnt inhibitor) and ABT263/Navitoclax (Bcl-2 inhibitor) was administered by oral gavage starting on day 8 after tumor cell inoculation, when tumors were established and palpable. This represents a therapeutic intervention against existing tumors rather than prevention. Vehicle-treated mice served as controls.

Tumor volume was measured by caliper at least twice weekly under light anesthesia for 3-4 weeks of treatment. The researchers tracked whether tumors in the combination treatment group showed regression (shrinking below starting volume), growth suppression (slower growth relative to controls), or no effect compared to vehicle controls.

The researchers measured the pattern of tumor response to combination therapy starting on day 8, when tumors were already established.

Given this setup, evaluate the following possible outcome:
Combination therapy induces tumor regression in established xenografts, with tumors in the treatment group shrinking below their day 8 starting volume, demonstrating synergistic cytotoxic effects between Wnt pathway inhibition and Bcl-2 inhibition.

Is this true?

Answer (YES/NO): NO